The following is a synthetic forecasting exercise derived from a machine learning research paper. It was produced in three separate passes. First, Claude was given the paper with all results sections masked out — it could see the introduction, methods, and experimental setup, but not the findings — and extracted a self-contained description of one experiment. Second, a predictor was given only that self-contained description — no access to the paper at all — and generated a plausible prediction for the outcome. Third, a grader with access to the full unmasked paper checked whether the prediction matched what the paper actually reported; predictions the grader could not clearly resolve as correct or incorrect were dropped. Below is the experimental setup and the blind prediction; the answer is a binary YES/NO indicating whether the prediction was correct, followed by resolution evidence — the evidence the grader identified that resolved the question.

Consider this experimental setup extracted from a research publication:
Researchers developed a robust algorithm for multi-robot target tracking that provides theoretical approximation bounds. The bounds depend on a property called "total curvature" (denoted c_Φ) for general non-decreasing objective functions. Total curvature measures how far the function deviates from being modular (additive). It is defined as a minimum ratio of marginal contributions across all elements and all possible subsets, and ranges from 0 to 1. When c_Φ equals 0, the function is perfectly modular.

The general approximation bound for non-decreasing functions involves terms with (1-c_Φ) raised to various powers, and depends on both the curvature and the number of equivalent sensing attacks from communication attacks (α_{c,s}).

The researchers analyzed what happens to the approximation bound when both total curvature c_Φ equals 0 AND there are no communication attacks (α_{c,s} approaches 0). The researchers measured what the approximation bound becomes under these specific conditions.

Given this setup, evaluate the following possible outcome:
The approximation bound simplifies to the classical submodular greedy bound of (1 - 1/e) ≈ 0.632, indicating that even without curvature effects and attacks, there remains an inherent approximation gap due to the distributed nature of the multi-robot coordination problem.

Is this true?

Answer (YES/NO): NO